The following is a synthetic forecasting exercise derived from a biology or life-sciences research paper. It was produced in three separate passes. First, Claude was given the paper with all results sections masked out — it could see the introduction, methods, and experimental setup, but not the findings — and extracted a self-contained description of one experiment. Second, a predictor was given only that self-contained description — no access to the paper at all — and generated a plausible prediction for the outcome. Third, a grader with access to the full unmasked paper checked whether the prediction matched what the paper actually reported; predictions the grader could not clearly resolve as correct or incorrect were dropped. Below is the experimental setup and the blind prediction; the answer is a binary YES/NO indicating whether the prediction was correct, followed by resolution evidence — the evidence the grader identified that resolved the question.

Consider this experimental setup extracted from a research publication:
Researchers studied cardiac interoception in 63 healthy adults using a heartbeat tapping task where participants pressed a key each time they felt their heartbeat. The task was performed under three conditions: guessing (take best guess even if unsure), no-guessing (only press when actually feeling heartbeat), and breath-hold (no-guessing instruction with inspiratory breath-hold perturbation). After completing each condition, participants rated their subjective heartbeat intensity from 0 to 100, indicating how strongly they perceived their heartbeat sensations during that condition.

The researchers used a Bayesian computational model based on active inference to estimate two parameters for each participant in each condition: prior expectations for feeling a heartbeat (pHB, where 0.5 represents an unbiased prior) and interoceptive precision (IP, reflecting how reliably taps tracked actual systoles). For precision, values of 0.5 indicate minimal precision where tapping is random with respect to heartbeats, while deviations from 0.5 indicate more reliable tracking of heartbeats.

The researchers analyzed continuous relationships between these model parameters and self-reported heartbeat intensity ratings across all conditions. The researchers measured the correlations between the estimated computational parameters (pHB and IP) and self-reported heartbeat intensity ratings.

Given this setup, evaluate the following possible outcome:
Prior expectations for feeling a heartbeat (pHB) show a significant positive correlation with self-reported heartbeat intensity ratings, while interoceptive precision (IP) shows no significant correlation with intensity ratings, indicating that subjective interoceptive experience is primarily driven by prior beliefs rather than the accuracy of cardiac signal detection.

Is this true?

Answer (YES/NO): NO